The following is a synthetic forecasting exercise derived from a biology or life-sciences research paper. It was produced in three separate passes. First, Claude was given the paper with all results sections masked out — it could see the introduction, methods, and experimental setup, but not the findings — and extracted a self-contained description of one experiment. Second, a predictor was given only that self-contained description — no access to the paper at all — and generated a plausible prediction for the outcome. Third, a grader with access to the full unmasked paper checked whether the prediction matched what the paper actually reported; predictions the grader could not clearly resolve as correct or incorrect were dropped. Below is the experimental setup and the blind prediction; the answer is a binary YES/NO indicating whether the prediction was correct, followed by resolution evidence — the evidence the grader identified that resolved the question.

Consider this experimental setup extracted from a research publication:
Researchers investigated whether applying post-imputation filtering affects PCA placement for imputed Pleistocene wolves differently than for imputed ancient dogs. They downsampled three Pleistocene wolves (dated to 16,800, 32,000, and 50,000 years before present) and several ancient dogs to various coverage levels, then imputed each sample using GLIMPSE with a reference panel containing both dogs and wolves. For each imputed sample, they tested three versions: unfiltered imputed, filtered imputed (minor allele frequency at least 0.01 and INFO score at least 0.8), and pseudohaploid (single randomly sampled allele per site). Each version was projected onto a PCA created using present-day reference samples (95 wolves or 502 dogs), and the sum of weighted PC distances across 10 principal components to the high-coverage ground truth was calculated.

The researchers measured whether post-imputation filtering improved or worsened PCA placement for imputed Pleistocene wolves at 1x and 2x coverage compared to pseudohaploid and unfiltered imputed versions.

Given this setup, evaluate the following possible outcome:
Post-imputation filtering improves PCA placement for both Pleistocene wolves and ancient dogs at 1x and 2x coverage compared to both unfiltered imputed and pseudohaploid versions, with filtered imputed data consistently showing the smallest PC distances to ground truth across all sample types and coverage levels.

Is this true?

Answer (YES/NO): NO